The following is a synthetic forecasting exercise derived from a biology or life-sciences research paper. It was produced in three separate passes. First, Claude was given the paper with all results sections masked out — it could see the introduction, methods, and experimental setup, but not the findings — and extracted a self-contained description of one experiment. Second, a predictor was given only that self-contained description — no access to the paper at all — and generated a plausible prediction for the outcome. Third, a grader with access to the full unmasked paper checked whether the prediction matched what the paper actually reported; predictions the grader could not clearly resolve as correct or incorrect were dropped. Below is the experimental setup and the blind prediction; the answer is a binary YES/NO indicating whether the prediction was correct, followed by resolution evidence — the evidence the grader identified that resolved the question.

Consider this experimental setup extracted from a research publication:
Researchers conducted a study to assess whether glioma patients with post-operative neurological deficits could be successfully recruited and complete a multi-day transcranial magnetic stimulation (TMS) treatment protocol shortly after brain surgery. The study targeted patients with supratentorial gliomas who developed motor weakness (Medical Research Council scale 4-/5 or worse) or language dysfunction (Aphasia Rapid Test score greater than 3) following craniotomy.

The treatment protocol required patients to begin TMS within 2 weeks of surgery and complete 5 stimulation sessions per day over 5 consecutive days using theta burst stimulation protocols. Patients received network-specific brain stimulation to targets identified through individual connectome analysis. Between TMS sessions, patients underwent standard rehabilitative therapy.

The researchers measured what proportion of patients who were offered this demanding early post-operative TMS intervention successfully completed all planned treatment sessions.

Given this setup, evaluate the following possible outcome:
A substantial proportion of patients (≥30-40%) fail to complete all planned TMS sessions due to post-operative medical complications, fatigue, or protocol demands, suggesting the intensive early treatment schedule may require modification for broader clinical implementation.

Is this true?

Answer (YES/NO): NO